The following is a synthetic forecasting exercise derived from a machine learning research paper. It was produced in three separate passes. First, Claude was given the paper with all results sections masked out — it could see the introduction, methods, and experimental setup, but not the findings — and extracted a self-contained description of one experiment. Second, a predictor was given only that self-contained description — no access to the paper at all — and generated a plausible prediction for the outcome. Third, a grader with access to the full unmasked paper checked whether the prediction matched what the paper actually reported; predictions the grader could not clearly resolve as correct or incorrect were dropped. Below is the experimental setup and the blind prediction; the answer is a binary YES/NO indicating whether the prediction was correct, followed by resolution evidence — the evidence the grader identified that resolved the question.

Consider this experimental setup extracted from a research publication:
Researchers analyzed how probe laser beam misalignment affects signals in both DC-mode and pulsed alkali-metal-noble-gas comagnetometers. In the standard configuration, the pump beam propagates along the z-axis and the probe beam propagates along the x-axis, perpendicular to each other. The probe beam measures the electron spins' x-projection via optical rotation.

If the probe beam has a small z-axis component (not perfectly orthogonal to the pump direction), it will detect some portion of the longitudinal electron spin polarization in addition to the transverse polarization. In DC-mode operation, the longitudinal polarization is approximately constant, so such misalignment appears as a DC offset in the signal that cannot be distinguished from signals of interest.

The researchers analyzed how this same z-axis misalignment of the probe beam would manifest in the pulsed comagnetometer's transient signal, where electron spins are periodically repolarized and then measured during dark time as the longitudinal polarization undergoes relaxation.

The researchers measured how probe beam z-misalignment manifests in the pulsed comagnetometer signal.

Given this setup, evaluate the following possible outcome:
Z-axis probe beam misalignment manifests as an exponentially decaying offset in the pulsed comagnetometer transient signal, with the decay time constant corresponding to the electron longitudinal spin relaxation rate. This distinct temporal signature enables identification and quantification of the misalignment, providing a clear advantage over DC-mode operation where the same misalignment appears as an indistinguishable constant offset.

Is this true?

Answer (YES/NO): YES